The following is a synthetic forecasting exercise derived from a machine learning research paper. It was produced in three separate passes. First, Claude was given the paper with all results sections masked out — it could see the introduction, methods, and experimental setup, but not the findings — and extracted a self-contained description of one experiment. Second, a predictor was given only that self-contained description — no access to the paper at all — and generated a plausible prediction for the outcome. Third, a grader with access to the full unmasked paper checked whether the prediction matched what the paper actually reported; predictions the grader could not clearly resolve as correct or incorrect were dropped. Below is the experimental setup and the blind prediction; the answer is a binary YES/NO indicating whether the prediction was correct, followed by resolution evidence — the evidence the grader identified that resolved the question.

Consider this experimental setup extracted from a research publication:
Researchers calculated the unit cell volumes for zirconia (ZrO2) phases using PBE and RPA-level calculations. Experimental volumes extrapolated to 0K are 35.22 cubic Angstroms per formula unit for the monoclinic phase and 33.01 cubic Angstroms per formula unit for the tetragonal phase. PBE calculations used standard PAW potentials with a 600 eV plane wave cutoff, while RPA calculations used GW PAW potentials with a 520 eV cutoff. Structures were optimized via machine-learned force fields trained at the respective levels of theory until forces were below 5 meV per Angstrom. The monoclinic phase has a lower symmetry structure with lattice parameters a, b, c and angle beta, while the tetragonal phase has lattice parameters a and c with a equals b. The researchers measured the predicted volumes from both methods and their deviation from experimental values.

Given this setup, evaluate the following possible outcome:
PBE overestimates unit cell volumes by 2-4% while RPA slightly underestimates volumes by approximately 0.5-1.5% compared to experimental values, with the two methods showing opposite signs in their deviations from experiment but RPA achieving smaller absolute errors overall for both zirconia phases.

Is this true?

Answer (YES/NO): NO